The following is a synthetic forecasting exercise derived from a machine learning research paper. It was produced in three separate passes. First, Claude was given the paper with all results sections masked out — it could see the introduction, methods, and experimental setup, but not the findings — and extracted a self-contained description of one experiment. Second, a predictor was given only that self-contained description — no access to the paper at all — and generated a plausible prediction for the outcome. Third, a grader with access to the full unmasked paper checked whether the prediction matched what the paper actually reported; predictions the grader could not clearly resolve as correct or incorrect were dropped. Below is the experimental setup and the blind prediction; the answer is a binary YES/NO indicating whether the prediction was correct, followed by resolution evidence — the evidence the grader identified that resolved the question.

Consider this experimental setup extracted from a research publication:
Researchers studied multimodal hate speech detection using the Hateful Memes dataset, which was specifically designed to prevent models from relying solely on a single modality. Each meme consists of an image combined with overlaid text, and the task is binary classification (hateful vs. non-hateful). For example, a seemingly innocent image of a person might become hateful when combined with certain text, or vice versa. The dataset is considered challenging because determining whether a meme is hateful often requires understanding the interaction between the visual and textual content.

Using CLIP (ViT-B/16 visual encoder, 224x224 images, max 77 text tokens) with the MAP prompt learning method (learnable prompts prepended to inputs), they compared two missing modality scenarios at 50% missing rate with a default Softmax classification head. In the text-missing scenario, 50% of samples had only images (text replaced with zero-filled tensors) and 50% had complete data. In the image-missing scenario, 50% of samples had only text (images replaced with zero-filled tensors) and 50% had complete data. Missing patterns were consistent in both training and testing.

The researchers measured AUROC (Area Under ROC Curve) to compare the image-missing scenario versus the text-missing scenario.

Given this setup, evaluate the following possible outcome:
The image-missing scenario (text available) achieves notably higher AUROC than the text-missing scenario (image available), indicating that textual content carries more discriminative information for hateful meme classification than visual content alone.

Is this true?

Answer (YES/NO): NO